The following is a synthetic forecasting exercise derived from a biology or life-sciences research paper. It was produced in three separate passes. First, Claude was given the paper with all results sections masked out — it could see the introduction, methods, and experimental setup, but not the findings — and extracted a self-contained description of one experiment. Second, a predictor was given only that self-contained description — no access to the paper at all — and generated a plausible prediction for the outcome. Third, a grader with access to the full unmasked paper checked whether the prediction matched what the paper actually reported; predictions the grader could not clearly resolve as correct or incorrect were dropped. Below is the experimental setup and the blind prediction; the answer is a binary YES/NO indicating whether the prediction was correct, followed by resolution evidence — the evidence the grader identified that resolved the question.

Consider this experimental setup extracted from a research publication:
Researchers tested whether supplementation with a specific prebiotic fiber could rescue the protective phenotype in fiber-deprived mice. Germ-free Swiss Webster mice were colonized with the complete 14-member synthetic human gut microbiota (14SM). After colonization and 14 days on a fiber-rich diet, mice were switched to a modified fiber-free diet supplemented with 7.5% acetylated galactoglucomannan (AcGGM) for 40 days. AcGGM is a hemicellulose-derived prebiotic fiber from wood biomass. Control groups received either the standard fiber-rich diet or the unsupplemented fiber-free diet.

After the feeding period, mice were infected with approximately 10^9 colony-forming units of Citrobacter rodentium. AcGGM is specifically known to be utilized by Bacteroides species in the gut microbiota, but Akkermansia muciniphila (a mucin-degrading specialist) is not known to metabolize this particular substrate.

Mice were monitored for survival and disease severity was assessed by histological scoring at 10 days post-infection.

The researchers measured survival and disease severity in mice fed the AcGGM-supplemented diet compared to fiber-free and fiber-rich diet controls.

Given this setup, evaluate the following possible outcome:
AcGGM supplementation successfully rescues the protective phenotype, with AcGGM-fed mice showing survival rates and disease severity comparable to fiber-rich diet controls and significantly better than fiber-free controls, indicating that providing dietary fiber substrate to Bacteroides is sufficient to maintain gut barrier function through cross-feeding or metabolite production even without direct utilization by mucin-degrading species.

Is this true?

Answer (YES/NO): NO